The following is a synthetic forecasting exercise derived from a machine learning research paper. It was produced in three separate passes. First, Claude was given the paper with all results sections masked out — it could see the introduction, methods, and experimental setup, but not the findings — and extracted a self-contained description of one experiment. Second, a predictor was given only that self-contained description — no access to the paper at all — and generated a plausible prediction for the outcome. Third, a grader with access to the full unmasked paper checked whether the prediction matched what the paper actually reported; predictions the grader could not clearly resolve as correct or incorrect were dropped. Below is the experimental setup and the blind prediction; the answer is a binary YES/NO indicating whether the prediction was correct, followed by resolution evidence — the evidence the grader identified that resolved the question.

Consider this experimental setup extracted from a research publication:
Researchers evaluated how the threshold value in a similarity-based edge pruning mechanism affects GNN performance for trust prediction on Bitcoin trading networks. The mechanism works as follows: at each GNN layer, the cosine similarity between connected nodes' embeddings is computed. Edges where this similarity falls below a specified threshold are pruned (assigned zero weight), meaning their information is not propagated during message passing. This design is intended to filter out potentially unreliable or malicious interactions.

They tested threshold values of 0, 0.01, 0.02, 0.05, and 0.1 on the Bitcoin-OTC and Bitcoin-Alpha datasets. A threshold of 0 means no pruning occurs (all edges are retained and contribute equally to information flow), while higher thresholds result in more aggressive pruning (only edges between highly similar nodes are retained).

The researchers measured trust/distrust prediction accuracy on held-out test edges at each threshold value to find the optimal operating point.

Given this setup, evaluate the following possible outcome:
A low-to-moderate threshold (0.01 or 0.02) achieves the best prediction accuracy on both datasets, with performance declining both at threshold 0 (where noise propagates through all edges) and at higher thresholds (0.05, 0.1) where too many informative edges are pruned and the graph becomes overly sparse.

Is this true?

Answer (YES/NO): NO